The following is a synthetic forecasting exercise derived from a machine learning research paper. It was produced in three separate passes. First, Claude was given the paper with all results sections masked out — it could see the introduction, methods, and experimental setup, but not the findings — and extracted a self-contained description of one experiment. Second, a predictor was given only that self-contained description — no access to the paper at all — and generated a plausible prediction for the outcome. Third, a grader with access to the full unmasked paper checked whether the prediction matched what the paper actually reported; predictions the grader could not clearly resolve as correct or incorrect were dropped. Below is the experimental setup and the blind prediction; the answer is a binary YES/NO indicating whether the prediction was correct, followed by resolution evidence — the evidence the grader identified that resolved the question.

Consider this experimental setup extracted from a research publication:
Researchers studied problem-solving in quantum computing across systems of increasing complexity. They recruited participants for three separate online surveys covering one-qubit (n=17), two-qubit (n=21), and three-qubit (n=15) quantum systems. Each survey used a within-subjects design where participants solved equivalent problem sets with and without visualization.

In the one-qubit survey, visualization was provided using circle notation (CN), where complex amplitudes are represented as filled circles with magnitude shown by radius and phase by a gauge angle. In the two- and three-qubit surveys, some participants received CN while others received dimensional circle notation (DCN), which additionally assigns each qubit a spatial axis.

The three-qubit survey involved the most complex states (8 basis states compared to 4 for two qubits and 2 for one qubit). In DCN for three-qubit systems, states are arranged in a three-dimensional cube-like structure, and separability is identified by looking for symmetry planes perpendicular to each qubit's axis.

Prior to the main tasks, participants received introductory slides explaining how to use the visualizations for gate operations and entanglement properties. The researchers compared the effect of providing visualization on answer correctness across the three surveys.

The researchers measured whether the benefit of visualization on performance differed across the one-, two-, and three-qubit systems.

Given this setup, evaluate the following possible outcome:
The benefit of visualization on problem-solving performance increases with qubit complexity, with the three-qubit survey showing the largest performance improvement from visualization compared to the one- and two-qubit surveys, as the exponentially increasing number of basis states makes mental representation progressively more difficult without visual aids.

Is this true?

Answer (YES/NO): NO